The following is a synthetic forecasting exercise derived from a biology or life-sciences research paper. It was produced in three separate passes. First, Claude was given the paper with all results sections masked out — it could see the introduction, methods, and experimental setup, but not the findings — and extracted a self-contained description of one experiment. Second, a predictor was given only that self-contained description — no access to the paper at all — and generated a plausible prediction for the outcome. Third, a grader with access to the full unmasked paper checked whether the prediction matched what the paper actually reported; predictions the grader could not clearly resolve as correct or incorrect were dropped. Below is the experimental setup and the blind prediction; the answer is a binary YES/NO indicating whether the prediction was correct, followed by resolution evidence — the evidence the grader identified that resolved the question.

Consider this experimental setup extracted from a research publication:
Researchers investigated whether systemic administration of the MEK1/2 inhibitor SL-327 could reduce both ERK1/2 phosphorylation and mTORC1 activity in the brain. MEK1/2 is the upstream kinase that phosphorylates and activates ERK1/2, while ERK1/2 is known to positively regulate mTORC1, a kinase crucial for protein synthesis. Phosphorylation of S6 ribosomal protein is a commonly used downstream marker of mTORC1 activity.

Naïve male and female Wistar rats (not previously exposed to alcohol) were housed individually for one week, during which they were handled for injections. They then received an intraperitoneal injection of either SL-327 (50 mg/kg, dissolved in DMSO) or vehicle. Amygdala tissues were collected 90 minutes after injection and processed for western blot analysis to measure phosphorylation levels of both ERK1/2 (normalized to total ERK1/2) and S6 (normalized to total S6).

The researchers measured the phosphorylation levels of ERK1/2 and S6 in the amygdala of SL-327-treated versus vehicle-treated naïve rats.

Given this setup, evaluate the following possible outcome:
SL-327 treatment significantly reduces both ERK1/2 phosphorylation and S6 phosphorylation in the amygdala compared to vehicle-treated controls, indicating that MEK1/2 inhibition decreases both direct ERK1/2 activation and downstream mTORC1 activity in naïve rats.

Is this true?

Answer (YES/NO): NO